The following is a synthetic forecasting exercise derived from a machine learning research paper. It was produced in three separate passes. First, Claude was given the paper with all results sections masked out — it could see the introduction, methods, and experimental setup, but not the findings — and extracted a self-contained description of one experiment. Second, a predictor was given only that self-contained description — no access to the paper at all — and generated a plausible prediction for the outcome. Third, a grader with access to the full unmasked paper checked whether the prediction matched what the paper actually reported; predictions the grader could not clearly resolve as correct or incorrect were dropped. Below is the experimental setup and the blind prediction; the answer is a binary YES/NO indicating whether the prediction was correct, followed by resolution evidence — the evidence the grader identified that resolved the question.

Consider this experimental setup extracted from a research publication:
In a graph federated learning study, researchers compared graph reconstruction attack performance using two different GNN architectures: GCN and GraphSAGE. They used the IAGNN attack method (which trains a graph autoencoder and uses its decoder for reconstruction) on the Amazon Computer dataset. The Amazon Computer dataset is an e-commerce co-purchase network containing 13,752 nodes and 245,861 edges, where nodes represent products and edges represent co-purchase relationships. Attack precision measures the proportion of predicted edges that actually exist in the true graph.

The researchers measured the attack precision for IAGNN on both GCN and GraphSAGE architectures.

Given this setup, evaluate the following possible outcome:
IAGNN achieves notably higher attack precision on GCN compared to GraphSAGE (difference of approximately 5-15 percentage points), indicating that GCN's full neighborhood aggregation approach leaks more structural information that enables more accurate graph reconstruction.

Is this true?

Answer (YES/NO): NO